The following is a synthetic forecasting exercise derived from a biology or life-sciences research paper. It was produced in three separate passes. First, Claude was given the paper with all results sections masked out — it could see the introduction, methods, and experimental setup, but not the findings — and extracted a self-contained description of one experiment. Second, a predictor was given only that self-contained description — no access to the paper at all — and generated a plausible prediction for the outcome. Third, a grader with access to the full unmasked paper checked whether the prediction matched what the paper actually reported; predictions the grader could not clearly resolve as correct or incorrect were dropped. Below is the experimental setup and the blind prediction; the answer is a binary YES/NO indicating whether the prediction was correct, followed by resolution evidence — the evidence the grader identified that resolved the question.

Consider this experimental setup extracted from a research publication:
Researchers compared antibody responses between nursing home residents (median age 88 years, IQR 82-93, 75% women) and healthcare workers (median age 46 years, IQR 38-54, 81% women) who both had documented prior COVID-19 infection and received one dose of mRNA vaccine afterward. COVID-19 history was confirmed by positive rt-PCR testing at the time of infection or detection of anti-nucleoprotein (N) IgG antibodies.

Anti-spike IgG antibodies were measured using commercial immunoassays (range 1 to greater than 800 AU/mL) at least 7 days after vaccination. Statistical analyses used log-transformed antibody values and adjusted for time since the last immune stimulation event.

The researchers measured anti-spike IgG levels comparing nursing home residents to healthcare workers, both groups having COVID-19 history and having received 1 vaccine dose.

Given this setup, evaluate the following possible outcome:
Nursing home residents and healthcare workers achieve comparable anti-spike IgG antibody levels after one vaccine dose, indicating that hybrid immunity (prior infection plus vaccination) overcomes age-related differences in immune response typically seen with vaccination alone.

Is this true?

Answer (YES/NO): NO